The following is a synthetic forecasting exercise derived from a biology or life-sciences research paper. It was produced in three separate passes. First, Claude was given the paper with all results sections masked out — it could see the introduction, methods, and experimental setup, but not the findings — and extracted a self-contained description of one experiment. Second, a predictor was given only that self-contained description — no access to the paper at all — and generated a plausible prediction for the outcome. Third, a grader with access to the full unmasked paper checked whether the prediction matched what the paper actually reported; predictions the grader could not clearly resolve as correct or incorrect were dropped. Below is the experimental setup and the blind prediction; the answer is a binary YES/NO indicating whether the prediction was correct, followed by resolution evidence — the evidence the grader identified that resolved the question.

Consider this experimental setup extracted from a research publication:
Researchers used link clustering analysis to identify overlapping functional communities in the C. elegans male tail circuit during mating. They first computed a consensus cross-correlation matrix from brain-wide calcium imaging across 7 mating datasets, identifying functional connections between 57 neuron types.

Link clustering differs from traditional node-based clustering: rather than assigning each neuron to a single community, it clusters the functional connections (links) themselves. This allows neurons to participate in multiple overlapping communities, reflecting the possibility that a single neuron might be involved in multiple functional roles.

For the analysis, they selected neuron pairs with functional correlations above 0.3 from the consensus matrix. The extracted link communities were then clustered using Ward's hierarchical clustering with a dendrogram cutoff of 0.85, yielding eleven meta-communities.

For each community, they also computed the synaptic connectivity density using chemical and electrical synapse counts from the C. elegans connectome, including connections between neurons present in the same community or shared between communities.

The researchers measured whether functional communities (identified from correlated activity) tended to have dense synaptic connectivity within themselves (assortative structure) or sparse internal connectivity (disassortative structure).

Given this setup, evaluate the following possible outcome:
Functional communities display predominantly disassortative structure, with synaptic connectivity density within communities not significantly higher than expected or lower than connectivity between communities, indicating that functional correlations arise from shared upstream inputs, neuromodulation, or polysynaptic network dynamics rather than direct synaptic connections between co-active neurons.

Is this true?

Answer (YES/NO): NO